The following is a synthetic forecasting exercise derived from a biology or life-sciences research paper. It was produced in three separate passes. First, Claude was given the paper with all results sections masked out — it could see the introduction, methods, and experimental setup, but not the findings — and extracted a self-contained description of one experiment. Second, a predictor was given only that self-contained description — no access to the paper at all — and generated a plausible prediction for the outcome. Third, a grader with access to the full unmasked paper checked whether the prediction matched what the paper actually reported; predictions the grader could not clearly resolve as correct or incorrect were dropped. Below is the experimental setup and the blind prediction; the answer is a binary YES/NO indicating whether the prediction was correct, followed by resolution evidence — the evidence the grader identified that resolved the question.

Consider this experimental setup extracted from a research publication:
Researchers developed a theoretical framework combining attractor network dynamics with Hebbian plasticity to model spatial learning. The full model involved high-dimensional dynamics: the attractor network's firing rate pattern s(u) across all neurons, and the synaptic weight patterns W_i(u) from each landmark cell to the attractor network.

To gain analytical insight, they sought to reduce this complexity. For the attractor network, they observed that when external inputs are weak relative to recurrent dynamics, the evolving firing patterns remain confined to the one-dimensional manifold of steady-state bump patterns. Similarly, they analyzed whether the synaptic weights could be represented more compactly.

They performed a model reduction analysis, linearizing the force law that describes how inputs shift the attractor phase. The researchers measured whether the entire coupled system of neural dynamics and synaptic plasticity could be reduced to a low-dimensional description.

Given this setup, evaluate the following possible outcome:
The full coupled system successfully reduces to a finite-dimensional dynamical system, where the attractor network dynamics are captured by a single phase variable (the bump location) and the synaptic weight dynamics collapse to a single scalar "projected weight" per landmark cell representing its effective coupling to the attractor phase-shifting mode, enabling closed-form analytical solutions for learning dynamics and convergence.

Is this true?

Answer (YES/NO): YES